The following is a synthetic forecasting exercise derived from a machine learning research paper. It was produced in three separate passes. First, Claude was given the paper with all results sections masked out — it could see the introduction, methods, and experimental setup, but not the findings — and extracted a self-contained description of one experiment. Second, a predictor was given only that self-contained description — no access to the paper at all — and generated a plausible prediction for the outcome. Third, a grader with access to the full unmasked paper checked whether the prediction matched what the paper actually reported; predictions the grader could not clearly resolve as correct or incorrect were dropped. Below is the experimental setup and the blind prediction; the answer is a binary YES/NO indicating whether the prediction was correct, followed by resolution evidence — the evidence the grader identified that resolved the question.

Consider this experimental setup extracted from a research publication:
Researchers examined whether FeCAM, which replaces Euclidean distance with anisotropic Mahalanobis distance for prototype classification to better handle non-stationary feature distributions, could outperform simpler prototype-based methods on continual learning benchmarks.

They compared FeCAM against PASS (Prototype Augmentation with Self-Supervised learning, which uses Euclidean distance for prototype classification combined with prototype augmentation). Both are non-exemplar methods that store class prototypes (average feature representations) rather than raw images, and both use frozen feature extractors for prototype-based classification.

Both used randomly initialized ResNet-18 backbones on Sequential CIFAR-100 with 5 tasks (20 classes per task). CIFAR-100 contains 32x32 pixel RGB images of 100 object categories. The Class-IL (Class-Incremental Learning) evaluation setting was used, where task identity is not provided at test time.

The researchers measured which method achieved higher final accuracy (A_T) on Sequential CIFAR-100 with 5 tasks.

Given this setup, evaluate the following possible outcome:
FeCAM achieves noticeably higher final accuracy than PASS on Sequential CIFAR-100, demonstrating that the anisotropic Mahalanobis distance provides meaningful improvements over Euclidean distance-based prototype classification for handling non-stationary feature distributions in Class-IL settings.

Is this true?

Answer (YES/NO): NO